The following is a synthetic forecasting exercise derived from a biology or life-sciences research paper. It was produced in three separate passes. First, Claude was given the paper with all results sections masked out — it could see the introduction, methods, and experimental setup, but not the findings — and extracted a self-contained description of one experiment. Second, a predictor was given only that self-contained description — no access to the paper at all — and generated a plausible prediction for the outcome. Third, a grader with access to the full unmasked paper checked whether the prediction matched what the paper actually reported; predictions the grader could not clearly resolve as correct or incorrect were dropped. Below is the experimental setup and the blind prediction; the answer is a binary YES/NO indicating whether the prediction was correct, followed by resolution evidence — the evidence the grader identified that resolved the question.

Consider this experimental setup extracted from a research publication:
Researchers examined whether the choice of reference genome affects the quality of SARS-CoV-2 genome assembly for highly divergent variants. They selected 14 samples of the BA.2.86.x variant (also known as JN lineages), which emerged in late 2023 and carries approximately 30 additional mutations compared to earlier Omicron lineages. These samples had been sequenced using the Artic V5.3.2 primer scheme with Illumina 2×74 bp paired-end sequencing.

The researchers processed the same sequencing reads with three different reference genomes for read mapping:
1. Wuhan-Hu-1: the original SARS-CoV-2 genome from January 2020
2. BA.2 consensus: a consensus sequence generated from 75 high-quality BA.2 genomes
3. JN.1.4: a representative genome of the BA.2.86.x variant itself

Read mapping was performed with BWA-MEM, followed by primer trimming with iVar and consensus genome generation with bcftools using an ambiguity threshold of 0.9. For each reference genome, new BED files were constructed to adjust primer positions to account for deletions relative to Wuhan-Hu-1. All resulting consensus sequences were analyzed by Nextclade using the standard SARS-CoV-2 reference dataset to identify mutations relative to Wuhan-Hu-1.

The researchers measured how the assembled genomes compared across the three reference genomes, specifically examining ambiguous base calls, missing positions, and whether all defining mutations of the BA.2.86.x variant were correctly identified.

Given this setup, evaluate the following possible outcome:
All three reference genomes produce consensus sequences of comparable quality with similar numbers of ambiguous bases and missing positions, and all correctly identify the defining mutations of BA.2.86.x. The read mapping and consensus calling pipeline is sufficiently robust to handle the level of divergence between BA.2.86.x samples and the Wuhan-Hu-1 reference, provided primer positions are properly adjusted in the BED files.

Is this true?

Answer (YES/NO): NO